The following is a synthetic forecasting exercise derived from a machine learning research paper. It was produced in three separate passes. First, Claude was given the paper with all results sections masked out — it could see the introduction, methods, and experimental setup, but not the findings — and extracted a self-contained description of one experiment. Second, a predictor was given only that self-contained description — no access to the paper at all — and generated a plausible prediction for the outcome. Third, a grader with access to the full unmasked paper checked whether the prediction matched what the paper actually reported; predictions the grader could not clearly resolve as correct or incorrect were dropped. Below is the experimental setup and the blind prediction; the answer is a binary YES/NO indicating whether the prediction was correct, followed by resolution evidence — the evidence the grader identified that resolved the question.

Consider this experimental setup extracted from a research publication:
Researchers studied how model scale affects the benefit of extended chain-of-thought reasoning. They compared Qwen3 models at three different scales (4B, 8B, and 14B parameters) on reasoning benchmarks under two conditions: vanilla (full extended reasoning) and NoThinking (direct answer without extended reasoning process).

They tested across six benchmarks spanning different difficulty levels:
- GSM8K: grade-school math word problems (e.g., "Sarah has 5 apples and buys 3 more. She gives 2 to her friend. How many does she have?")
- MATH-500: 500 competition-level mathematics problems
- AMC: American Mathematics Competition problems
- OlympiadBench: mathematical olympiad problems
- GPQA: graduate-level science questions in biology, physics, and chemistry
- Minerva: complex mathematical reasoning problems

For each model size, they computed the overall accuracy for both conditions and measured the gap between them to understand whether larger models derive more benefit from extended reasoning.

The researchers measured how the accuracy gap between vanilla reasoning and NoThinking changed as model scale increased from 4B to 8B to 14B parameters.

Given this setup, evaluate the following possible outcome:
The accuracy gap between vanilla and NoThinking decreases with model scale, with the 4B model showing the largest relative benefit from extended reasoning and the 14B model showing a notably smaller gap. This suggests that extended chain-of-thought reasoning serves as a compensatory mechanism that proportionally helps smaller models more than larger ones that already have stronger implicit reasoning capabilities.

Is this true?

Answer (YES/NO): NO